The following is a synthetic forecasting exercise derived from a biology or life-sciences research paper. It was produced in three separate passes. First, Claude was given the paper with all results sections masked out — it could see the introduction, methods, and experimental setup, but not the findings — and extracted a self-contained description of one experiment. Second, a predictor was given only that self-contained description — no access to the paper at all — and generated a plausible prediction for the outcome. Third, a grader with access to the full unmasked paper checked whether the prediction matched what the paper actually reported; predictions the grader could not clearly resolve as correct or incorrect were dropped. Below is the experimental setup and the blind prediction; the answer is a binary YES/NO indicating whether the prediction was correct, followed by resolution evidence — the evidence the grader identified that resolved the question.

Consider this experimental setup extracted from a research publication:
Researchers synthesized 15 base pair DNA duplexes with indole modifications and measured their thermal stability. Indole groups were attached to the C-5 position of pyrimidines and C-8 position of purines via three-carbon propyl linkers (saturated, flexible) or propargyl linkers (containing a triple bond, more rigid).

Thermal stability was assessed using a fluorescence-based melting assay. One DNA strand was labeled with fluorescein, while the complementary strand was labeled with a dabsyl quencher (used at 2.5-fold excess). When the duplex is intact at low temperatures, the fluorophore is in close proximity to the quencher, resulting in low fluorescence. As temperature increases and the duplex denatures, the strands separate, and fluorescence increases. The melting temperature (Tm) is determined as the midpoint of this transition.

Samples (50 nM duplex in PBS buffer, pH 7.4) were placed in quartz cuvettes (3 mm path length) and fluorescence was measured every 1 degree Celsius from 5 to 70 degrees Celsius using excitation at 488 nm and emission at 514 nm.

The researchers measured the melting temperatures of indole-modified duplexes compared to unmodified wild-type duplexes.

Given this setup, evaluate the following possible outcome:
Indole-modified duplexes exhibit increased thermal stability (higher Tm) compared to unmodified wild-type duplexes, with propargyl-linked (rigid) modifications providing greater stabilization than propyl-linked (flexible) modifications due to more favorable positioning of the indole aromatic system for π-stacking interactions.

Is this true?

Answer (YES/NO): NO